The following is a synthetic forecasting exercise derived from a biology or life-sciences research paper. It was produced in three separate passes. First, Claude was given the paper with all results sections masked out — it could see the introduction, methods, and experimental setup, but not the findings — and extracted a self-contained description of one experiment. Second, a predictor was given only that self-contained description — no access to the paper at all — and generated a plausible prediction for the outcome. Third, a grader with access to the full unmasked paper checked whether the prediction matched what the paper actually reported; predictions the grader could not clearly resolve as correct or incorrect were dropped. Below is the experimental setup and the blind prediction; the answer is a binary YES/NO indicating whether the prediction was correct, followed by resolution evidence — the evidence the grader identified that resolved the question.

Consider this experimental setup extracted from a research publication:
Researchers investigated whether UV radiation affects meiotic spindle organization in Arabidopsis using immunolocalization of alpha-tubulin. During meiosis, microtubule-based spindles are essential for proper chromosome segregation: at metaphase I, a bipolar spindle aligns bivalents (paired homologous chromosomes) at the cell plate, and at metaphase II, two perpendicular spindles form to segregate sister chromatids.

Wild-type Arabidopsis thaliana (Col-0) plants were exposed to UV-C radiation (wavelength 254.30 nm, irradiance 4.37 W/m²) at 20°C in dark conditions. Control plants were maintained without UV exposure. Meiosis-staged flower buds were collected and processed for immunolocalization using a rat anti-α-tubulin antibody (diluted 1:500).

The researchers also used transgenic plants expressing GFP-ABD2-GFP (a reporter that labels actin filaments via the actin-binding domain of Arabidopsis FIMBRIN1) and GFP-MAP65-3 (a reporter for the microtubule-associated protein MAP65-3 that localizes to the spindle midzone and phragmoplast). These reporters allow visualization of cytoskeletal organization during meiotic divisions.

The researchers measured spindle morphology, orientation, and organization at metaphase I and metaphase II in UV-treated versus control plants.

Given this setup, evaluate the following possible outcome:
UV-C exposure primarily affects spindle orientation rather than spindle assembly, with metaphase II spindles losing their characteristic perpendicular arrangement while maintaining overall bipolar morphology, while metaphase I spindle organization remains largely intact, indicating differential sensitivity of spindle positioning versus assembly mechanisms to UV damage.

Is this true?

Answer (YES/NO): YES